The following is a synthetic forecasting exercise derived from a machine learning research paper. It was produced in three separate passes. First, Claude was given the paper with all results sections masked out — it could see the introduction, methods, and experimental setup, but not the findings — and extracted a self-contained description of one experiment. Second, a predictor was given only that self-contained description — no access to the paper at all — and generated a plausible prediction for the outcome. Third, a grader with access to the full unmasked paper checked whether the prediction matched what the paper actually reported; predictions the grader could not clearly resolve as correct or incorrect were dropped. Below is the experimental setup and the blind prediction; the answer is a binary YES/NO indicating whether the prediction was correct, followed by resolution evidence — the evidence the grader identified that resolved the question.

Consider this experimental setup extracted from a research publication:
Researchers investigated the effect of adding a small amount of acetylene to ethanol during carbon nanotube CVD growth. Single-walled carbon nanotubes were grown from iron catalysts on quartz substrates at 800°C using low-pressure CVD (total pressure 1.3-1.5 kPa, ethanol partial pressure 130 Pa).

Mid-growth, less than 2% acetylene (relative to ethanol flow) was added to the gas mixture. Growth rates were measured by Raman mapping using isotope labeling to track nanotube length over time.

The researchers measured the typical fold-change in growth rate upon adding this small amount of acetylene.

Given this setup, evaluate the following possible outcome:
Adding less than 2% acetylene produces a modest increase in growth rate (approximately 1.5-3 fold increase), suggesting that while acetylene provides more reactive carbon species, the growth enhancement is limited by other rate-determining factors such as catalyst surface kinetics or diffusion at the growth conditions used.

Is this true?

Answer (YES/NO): NO